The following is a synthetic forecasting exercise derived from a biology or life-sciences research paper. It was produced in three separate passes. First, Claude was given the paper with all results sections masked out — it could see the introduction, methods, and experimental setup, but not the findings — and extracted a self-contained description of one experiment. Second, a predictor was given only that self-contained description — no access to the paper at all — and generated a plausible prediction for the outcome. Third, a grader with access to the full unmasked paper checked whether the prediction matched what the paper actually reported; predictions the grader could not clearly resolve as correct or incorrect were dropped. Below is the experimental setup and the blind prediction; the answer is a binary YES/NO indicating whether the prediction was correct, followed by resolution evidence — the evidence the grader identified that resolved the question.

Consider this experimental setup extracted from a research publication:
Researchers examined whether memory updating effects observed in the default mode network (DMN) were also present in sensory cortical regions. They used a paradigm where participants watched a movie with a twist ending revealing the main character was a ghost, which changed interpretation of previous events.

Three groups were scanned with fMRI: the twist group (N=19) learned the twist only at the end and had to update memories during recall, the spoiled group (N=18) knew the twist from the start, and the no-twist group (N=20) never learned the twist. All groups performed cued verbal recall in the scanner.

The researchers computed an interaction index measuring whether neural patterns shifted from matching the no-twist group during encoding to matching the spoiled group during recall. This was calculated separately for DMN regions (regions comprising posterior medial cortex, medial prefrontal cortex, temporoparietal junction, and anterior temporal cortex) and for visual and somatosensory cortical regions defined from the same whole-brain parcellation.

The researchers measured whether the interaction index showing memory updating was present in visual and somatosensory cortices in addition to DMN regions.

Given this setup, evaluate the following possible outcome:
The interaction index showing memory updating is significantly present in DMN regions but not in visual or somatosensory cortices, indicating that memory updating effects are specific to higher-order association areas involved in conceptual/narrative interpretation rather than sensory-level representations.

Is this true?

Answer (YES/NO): YES